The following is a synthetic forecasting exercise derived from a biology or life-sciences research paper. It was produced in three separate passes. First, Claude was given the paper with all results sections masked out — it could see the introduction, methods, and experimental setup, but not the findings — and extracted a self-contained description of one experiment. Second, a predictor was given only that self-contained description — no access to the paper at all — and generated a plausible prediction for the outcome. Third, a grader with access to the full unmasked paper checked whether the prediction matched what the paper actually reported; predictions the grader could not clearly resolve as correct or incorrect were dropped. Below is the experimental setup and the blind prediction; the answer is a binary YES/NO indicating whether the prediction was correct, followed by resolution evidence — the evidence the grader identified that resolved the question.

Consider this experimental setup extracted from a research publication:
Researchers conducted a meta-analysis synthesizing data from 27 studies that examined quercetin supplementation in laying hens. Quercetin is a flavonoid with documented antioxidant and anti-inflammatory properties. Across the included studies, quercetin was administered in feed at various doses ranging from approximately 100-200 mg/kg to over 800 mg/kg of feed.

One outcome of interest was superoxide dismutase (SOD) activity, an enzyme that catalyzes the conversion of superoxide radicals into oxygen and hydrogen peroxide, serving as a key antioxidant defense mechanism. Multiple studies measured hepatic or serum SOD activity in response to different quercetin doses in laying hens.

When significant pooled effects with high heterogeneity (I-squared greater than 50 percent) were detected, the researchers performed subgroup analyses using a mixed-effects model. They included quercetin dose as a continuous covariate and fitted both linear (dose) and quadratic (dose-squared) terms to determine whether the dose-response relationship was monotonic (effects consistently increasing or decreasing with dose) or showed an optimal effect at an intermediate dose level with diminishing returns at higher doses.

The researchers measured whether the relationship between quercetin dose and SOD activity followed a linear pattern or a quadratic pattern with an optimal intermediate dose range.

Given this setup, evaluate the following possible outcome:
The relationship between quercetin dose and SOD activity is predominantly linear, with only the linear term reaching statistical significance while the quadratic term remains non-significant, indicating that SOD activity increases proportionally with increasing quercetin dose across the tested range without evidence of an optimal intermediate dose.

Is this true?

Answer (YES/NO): NO